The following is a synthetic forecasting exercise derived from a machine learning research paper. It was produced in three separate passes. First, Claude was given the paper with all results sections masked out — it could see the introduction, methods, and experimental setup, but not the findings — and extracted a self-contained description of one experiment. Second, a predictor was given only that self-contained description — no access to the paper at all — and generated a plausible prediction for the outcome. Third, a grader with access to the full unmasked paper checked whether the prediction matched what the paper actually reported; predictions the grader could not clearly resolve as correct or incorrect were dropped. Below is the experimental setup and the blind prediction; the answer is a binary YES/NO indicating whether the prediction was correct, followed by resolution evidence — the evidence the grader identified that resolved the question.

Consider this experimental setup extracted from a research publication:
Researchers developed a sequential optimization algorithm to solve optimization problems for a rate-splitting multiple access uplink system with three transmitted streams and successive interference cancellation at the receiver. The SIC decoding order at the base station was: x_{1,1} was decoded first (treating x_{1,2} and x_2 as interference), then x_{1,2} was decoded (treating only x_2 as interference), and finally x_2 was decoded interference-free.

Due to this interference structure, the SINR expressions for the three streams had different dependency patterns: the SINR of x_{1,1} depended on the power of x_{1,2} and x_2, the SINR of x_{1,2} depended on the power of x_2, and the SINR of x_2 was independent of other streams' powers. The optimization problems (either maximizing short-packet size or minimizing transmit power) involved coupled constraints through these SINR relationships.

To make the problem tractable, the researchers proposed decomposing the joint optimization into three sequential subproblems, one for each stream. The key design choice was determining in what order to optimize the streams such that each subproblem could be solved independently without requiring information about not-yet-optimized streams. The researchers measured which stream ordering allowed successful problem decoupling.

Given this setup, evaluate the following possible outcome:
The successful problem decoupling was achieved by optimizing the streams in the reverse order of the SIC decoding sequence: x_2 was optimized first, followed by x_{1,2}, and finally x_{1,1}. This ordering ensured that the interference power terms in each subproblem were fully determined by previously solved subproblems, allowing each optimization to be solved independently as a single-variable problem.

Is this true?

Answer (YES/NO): YES